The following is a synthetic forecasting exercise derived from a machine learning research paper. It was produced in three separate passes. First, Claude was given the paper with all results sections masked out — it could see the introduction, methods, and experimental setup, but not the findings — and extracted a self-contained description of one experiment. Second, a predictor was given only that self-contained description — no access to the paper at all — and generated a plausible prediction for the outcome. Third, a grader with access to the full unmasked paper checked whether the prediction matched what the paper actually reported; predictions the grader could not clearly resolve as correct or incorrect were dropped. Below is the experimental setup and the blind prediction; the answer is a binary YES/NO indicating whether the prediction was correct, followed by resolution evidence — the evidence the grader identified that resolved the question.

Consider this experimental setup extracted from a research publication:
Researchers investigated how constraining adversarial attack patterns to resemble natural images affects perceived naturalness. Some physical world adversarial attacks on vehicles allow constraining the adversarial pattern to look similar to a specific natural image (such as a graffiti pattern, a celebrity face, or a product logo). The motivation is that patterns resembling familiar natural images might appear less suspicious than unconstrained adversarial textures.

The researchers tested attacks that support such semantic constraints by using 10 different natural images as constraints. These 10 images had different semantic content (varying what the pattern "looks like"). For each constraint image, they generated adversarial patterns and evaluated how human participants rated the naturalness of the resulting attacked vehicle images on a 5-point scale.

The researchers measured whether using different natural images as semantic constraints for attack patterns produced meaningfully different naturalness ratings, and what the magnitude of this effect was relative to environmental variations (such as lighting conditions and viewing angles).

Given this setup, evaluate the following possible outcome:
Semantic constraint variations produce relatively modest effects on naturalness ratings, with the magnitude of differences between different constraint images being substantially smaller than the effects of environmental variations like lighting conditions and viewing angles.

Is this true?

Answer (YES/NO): YES